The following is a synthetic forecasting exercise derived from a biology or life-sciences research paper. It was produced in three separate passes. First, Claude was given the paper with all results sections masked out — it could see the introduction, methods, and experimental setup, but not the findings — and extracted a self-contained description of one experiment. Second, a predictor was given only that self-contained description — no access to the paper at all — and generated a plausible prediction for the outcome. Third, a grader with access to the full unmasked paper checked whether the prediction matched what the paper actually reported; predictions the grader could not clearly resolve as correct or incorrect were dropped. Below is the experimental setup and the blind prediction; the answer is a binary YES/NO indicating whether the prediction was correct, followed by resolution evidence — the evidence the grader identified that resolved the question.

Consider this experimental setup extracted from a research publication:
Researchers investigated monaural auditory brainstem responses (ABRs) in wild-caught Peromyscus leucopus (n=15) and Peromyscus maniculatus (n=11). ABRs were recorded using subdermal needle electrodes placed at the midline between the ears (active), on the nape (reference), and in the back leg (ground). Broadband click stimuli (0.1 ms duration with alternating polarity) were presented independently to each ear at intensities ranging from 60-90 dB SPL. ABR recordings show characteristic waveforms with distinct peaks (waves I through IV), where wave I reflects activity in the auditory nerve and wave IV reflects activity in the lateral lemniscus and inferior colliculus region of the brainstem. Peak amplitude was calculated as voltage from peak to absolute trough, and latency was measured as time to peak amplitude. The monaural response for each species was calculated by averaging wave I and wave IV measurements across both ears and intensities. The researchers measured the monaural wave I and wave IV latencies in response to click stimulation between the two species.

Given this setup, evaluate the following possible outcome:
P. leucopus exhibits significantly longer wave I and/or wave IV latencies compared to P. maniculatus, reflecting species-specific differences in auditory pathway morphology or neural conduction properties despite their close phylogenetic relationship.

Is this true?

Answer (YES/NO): YES